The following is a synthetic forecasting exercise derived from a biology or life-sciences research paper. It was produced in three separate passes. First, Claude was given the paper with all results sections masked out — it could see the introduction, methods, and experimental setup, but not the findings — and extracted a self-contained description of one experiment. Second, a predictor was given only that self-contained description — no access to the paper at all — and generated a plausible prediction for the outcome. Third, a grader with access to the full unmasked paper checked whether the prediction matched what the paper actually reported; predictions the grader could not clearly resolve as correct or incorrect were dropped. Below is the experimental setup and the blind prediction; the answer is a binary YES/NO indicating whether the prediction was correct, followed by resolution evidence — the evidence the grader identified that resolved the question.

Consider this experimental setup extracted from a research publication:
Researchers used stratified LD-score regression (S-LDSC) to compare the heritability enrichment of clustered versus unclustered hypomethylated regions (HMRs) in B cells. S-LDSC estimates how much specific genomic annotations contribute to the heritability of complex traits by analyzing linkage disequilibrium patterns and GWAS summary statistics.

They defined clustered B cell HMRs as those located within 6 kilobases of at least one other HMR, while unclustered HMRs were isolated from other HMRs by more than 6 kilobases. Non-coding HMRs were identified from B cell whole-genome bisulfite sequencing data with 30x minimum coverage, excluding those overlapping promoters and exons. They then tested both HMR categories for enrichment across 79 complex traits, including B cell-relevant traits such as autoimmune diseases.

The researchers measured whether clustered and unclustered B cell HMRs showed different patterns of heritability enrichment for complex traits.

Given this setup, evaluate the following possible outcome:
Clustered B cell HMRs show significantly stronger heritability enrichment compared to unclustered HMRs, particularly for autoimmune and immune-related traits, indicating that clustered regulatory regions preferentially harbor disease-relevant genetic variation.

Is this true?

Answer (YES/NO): YES